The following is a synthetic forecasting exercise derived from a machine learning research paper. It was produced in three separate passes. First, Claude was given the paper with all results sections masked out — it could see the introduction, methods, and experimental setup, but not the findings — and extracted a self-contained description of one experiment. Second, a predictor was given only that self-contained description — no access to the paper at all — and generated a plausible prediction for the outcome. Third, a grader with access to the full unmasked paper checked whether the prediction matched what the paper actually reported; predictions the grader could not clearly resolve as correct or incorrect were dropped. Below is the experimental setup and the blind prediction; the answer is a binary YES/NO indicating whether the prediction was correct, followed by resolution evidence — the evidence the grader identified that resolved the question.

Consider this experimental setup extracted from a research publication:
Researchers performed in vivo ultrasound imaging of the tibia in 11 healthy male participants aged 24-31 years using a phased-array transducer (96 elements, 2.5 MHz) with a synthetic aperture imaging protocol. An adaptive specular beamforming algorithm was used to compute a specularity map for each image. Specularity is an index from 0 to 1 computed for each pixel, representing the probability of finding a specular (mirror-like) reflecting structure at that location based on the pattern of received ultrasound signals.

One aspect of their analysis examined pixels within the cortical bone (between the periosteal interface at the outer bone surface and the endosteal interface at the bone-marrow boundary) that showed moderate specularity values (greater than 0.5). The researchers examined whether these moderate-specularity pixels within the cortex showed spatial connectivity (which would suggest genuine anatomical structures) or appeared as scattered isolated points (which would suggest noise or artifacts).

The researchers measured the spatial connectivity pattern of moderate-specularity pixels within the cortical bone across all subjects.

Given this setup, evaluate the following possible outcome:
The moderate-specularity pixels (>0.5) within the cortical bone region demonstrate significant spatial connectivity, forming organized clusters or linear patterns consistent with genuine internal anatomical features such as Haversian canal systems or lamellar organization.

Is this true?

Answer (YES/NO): NO